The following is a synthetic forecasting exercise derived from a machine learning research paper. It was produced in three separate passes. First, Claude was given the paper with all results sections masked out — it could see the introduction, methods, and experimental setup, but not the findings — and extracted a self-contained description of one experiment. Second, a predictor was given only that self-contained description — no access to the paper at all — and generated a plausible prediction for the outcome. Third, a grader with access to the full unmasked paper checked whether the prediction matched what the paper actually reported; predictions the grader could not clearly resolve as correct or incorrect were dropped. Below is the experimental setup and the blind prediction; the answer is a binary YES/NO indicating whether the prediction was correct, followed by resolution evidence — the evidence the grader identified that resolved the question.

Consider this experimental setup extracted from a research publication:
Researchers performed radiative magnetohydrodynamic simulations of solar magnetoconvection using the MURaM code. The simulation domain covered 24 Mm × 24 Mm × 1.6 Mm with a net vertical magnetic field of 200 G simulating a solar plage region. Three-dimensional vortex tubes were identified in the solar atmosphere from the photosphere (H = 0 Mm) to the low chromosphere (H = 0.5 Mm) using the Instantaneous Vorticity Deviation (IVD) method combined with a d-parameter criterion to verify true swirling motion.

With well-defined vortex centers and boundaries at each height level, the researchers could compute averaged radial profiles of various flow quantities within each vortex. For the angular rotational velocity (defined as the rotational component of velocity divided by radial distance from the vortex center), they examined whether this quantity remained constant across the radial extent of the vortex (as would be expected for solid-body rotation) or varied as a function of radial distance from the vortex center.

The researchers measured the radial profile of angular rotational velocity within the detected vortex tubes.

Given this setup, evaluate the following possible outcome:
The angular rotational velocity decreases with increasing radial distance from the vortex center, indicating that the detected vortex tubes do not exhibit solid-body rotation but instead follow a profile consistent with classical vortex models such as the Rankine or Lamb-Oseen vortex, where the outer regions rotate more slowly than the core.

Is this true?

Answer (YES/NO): NO